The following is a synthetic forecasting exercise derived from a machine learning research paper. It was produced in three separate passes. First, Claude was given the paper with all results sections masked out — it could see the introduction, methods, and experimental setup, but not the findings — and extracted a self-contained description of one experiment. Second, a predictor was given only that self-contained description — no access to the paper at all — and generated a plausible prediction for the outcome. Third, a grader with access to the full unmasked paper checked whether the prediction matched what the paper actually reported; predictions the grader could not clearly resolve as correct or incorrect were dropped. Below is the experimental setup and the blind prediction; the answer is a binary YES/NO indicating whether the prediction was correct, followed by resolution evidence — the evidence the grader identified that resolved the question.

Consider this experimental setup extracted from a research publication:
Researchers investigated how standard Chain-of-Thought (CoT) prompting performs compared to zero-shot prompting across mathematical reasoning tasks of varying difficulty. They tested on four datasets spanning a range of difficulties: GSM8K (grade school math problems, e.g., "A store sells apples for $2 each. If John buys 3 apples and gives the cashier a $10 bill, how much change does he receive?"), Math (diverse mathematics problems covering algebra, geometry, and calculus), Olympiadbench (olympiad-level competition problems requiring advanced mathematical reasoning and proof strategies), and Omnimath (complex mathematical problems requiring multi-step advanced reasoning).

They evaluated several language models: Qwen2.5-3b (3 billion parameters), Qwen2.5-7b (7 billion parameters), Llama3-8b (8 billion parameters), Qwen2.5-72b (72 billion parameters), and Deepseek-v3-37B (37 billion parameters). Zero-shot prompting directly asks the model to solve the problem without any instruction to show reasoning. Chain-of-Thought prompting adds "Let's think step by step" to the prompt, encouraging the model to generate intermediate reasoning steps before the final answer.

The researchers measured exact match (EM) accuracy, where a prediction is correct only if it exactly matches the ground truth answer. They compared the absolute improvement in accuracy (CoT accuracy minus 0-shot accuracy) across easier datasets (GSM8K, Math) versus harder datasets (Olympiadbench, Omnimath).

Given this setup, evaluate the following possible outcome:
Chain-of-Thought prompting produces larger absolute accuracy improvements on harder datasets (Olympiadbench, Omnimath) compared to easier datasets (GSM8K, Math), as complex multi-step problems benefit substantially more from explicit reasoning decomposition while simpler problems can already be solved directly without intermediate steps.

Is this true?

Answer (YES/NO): NO